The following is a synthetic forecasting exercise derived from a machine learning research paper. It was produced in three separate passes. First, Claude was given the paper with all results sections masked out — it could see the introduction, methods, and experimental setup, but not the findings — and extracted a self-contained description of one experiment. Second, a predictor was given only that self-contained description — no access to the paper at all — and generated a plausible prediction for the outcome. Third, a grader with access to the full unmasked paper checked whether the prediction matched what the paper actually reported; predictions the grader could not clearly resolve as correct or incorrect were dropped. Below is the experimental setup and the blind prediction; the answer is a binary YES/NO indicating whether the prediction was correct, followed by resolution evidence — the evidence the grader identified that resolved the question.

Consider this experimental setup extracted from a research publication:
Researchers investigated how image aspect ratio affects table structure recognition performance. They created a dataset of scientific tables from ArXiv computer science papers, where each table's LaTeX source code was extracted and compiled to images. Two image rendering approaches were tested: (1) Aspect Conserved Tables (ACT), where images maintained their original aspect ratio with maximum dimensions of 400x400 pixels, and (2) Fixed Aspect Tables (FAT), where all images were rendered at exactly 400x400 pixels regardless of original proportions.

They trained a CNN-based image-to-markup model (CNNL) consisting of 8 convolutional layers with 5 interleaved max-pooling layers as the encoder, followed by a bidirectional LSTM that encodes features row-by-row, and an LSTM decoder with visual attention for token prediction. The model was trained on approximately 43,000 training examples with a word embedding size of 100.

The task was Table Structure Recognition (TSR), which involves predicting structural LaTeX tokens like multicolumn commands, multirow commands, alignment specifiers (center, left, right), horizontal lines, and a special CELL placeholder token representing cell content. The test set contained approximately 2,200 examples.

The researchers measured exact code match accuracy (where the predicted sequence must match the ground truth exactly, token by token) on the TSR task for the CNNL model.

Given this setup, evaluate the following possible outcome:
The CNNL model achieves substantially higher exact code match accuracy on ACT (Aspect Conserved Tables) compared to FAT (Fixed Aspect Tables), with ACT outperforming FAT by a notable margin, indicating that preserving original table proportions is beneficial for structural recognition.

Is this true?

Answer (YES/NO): NO